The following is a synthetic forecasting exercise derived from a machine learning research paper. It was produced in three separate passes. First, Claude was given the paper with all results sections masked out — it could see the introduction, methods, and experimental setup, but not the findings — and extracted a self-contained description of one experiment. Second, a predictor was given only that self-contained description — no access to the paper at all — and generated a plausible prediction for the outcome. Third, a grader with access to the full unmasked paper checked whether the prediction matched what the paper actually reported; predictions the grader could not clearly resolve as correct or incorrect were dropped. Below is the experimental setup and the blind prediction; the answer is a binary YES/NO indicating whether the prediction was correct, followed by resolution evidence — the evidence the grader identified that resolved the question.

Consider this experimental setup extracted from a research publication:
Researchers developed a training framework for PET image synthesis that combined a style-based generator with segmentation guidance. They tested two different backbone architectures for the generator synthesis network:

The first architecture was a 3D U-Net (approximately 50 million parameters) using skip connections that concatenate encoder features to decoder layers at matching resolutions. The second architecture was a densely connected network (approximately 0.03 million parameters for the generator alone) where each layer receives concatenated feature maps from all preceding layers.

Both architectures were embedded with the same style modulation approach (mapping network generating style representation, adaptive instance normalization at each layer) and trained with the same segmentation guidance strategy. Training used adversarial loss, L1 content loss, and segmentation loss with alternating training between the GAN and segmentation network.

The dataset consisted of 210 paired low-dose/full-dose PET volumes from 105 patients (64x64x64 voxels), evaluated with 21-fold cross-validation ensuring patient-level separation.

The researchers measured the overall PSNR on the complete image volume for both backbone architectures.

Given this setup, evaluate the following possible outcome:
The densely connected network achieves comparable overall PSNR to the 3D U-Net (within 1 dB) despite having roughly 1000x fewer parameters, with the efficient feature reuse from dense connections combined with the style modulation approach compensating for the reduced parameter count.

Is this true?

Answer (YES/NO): NO